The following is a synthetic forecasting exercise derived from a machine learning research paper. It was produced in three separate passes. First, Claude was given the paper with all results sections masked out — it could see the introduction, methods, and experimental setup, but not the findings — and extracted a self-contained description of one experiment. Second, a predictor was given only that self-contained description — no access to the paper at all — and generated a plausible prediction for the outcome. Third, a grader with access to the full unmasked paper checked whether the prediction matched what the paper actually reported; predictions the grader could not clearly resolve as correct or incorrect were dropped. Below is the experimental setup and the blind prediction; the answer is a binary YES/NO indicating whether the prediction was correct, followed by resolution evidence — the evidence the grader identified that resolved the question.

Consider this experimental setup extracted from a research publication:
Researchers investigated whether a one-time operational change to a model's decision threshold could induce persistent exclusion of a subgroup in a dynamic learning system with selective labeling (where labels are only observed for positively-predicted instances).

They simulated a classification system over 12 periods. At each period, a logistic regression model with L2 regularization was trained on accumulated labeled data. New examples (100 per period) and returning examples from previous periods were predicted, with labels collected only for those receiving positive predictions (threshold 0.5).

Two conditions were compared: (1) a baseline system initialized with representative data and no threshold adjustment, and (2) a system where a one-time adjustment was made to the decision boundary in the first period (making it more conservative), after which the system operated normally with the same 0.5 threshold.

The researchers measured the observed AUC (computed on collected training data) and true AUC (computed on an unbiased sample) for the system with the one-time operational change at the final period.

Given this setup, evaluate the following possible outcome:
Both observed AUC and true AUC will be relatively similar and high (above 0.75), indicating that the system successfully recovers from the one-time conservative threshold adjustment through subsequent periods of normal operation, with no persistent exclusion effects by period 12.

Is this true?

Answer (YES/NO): NO